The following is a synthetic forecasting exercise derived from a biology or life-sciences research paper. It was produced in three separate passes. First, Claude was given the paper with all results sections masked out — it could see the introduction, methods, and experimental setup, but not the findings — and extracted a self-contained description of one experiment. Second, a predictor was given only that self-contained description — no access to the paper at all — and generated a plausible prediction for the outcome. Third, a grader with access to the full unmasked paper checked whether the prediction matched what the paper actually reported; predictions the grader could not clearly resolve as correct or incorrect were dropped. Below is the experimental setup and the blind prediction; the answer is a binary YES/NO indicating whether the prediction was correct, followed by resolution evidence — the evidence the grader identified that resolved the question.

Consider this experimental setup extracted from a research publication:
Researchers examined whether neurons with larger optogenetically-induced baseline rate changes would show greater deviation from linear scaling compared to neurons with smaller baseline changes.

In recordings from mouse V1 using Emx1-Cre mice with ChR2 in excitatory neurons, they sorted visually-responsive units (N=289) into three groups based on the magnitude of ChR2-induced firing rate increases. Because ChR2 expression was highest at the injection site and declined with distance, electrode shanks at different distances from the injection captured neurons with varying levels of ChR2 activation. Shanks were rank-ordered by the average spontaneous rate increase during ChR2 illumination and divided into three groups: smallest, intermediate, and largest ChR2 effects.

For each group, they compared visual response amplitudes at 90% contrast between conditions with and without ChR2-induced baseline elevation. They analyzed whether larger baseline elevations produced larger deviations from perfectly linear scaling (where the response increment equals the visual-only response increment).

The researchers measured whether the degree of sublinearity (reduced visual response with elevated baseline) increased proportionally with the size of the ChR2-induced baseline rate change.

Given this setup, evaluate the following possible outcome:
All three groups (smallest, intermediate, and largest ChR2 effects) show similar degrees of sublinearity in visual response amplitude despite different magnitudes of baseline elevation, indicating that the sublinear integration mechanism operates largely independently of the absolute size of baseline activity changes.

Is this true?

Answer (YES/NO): NO